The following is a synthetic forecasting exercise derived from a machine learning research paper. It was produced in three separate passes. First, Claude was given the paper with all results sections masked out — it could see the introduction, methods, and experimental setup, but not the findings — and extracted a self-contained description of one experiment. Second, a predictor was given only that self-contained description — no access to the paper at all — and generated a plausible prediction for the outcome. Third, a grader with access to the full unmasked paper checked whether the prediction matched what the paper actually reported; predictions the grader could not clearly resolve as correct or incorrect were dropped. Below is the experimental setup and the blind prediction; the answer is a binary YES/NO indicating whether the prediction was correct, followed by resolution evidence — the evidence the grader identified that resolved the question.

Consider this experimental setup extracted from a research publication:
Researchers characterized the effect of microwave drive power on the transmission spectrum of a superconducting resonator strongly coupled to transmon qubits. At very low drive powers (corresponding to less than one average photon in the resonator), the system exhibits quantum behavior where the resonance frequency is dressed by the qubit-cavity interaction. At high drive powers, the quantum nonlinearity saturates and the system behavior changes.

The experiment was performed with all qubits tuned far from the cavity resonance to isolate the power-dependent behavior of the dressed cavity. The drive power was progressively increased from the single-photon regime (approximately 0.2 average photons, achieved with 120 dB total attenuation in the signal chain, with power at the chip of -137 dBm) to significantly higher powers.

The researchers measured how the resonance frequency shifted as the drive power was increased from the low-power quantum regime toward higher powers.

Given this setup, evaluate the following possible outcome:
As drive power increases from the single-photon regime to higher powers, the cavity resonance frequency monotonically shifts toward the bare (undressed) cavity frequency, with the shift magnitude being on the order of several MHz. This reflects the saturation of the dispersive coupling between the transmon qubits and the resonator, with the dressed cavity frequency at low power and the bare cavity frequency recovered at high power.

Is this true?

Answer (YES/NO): NO